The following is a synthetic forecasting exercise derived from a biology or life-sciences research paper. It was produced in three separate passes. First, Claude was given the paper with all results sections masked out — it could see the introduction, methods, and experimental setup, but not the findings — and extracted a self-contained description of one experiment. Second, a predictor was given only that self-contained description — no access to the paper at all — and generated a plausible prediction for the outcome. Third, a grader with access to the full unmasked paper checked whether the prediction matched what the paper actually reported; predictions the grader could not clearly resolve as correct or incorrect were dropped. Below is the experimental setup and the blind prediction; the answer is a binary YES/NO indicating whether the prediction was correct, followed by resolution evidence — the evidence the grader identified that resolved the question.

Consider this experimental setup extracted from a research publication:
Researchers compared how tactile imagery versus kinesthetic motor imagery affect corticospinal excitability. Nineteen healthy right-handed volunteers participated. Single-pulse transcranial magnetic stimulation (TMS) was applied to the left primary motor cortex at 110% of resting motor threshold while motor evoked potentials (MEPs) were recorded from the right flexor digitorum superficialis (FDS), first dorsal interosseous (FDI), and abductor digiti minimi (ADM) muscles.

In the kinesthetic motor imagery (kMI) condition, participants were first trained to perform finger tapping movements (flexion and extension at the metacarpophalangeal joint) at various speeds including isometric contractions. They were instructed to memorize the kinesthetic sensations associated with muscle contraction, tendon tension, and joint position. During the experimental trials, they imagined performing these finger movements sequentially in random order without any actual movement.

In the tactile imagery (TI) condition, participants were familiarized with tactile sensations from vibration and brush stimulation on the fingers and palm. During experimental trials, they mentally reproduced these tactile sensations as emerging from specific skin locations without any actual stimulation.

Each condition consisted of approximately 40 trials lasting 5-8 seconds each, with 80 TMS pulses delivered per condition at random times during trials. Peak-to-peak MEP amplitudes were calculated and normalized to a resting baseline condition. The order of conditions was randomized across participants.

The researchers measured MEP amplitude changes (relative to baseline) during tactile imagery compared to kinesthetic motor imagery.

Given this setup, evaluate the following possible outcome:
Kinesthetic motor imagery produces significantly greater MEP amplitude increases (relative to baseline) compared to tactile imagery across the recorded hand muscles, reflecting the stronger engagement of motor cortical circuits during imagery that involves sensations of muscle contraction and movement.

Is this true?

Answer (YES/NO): YES